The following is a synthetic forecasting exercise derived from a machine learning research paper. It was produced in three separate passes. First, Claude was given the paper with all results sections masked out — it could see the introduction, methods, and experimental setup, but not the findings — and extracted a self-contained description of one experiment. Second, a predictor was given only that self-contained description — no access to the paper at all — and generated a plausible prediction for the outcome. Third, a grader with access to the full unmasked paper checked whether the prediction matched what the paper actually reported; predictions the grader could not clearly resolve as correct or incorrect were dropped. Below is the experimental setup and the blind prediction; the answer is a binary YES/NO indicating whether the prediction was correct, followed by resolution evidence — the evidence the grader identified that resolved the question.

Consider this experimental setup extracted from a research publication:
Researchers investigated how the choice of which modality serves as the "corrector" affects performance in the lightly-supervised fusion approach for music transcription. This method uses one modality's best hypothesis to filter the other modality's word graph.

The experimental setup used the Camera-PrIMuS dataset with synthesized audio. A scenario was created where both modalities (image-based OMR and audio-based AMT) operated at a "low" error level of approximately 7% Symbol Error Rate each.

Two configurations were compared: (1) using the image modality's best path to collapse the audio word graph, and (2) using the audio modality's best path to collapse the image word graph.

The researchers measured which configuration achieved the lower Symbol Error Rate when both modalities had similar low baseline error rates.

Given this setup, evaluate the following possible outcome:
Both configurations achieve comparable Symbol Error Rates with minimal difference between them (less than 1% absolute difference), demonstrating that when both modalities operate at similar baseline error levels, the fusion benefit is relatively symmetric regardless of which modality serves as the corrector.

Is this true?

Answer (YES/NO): NO